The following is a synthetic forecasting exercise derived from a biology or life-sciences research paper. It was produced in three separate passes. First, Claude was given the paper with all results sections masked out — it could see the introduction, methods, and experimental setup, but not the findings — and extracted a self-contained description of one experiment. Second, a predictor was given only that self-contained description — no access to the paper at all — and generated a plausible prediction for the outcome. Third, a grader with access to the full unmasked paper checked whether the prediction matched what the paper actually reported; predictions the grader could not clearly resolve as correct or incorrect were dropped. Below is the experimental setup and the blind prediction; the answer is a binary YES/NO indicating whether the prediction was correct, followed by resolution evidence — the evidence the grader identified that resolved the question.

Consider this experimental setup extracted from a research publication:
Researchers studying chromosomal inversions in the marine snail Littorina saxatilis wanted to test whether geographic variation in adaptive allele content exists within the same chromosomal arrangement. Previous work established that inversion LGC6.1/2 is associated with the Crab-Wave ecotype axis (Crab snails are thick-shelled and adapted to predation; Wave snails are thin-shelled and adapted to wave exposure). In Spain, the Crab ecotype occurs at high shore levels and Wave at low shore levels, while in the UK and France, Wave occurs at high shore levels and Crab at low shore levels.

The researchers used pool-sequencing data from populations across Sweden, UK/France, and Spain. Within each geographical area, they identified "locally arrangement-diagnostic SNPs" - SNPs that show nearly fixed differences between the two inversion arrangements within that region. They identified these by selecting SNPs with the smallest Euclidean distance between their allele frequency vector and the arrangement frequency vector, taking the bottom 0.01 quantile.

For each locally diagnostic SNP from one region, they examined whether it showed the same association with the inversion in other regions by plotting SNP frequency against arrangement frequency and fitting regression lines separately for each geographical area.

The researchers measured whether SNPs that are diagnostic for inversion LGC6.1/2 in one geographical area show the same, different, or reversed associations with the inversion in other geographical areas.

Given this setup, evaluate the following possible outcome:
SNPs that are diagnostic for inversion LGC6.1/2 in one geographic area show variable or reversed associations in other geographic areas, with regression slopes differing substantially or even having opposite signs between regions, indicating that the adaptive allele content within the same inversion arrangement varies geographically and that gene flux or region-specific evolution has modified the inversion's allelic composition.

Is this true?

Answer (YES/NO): YES